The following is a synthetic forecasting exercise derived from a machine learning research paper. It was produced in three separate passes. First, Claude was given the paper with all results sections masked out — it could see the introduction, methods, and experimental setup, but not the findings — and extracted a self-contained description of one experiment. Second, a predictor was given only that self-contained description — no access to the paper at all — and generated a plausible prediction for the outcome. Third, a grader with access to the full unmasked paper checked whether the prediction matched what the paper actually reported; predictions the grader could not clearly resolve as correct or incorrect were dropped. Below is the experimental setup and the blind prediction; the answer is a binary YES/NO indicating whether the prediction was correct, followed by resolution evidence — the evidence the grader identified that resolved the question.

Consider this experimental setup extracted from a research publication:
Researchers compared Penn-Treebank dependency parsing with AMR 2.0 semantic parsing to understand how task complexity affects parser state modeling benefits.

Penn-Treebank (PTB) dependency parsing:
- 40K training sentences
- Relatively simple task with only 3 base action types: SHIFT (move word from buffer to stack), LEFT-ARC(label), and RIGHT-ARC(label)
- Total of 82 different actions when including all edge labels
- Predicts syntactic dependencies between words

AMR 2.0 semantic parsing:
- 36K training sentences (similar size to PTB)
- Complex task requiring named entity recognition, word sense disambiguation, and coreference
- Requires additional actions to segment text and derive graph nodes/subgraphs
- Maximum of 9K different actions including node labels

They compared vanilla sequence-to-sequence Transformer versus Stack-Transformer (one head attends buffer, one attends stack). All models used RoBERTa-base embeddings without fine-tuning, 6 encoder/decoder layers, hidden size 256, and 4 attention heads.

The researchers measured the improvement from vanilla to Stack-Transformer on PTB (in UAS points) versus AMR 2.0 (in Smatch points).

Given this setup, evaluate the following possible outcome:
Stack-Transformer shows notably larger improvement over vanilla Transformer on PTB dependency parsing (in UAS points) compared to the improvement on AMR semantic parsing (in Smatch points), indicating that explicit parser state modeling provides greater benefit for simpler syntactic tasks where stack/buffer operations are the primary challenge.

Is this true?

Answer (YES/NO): NO